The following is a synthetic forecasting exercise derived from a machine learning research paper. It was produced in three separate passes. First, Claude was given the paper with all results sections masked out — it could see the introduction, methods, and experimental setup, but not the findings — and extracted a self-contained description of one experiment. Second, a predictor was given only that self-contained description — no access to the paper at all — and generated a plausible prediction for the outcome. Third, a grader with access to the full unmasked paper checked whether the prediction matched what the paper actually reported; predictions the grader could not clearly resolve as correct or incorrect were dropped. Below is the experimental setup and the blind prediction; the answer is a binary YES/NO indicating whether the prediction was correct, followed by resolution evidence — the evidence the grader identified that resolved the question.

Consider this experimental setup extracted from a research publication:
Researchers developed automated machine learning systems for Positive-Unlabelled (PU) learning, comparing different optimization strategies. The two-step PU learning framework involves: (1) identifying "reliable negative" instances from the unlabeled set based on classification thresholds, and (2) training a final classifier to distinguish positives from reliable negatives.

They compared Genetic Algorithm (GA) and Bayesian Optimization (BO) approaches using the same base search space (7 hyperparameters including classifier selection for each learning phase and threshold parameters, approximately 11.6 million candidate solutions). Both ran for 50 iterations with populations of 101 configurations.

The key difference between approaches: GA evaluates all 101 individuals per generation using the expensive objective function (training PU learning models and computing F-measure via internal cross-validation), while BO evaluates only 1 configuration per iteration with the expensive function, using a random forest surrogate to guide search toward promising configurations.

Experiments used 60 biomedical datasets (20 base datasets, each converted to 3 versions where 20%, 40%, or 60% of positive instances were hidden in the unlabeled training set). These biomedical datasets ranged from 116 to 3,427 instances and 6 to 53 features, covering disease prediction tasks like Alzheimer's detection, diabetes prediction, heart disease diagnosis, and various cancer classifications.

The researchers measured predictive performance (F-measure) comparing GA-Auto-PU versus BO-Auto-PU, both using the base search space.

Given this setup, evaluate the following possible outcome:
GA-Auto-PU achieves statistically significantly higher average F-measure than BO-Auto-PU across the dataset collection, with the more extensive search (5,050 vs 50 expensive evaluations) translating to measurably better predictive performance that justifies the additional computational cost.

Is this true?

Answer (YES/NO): NO